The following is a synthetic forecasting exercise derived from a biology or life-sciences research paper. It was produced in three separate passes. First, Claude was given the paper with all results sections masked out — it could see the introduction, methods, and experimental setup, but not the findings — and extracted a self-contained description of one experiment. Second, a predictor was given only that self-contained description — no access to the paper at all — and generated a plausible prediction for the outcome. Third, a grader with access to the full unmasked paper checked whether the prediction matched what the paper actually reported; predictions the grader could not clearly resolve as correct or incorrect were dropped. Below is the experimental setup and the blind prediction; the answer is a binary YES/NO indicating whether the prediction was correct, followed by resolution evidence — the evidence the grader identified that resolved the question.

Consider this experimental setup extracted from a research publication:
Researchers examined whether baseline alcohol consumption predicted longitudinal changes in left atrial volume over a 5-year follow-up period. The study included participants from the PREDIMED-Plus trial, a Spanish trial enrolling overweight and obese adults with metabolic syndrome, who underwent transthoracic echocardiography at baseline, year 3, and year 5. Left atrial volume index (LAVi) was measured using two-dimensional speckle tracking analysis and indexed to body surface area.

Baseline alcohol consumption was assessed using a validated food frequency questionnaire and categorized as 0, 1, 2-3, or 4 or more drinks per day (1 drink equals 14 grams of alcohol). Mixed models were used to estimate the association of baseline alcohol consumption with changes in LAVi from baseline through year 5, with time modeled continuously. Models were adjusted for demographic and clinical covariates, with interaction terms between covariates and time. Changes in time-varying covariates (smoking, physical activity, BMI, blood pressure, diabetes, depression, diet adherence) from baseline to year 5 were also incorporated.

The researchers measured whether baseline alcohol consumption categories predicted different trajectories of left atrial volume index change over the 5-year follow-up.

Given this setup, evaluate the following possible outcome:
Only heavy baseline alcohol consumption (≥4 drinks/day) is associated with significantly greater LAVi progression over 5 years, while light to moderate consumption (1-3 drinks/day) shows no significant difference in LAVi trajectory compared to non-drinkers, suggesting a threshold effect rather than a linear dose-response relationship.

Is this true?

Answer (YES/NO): NO